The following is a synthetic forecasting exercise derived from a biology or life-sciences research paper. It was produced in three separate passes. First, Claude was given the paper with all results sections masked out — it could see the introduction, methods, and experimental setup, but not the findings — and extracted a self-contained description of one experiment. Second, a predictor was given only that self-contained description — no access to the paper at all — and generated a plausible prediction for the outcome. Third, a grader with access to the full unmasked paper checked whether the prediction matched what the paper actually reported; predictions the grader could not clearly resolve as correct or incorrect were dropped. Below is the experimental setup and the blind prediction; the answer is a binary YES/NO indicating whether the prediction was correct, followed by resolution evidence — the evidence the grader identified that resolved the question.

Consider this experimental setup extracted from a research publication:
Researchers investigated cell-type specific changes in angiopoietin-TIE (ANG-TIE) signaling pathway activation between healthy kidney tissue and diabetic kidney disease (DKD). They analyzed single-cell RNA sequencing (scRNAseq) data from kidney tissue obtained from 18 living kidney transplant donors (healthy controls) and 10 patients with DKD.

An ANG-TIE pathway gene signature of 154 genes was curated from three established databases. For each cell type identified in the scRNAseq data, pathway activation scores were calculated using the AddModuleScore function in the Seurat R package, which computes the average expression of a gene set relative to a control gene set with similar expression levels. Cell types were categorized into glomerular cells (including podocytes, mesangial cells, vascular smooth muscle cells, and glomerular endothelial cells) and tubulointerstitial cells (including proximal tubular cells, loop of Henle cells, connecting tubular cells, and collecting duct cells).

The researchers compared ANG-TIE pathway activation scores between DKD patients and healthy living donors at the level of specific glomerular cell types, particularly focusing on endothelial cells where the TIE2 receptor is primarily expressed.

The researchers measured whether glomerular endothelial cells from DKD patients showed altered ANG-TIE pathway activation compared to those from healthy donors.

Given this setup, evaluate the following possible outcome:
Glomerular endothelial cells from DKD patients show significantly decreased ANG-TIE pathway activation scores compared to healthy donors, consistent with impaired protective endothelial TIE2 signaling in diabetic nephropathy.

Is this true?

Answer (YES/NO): NO